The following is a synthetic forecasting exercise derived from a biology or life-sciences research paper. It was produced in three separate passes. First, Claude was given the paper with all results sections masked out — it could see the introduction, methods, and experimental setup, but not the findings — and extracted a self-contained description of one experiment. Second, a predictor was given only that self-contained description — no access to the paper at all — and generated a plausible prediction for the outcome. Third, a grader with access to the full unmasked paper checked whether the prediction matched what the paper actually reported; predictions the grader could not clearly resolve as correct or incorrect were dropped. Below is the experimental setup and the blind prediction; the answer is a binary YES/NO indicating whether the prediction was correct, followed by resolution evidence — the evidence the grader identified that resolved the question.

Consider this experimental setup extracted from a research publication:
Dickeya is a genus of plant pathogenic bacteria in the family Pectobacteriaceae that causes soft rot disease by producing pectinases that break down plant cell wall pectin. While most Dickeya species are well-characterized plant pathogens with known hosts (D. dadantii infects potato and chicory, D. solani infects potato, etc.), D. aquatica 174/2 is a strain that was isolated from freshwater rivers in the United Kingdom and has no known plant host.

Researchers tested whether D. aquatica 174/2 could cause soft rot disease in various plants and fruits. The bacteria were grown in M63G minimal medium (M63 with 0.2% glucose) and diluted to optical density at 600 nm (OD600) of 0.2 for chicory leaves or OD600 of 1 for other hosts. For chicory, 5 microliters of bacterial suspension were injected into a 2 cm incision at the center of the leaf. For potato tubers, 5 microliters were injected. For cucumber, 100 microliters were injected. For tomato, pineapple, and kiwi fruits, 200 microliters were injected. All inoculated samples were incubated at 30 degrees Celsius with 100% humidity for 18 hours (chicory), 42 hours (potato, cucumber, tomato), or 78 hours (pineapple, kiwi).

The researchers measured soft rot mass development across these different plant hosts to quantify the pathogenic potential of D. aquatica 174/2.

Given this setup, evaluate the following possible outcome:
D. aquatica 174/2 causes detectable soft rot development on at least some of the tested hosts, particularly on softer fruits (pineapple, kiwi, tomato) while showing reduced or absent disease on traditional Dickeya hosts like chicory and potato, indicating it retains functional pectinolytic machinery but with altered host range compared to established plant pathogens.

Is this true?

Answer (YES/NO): NO